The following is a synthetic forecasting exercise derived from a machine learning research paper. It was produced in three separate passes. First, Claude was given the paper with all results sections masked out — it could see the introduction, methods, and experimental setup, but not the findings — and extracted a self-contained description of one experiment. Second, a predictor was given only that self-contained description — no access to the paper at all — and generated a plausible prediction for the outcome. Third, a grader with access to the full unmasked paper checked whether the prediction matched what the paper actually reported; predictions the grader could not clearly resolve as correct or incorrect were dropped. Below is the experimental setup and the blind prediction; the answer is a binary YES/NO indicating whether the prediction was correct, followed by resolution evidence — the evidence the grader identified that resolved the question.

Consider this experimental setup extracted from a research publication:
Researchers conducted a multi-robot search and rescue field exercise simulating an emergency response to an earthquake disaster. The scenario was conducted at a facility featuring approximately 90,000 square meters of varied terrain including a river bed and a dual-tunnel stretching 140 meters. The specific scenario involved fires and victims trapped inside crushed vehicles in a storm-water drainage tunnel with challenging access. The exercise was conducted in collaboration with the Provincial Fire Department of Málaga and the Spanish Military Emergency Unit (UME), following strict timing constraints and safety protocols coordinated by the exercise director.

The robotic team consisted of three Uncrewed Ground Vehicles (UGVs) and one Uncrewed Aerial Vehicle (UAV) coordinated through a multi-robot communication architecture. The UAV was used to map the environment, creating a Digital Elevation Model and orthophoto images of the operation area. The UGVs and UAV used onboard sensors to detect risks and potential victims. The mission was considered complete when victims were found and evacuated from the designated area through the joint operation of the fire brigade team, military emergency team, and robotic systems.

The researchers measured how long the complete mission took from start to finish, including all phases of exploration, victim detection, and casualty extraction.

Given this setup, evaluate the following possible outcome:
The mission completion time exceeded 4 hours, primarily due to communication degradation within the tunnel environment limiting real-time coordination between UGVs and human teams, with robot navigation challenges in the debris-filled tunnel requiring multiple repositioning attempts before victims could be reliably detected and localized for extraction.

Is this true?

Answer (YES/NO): NO